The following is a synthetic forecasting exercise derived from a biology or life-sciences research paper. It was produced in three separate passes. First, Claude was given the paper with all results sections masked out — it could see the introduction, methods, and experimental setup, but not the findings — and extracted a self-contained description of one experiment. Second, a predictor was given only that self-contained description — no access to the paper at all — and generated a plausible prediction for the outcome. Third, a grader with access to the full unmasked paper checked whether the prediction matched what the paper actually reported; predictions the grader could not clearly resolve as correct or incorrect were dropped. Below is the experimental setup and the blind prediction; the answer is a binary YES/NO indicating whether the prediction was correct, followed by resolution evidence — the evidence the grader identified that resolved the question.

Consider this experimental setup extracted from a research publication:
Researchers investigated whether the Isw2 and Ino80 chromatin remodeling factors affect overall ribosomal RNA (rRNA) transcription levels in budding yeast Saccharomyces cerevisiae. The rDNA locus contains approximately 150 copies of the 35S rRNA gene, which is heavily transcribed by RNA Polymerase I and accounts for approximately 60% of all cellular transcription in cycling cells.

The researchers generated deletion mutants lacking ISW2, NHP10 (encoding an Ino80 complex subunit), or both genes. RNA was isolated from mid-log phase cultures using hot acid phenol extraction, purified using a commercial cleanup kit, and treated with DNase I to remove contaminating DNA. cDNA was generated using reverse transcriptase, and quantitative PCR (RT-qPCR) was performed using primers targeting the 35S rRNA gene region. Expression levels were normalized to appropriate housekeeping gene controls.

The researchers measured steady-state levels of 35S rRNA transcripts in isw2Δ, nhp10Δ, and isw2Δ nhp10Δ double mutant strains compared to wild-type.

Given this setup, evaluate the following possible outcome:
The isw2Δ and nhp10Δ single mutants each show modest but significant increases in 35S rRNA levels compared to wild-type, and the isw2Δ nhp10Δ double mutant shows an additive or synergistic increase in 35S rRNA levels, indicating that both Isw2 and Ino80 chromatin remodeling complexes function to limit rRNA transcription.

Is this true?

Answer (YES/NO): NO